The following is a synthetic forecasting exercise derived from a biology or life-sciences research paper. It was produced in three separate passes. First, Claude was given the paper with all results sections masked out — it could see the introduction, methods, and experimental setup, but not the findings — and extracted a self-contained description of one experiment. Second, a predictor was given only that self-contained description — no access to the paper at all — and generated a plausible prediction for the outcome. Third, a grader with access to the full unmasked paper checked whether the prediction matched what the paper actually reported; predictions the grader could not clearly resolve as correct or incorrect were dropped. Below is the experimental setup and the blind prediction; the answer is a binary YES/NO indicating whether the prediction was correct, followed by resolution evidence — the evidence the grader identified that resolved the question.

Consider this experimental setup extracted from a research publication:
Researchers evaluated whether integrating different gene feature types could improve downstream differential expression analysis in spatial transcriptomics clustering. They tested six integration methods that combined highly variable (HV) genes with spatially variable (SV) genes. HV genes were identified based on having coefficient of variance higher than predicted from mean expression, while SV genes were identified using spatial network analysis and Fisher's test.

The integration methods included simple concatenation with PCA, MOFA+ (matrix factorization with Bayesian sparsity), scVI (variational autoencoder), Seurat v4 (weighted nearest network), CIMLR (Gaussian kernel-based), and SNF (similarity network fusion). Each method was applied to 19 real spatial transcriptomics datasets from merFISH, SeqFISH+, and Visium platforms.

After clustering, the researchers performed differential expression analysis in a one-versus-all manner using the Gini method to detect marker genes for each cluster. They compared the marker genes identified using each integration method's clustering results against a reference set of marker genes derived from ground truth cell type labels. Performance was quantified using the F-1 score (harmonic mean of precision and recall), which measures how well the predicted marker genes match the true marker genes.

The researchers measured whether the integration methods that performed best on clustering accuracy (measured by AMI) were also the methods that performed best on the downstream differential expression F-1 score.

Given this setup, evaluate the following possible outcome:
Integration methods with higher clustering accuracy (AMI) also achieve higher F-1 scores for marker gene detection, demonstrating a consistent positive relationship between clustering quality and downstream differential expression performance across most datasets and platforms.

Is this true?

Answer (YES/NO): NO